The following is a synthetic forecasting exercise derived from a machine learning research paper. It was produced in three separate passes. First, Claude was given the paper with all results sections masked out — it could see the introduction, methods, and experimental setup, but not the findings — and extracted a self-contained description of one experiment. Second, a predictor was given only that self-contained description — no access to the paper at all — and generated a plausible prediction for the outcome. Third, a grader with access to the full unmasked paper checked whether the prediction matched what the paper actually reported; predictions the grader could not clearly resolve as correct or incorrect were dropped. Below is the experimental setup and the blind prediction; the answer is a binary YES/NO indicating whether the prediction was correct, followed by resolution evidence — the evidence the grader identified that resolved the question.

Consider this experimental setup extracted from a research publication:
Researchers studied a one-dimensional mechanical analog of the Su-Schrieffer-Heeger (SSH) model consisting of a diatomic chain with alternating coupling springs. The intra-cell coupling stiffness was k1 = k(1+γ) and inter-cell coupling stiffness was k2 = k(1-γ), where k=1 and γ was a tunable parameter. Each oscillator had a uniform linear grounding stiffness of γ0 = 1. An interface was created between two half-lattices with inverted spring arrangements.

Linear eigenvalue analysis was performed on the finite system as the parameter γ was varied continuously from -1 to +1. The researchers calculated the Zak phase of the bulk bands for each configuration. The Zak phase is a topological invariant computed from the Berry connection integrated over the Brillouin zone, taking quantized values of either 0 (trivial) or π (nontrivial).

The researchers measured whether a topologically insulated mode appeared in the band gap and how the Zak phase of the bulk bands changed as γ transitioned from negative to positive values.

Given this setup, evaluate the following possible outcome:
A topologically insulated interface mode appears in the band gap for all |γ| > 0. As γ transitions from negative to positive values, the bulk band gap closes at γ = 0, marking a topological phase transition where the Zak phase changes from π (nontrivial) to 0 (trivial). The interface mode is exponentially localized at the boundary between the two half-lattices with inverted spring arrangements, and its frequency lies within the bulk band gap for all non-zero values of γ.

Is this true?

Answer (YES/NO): NO